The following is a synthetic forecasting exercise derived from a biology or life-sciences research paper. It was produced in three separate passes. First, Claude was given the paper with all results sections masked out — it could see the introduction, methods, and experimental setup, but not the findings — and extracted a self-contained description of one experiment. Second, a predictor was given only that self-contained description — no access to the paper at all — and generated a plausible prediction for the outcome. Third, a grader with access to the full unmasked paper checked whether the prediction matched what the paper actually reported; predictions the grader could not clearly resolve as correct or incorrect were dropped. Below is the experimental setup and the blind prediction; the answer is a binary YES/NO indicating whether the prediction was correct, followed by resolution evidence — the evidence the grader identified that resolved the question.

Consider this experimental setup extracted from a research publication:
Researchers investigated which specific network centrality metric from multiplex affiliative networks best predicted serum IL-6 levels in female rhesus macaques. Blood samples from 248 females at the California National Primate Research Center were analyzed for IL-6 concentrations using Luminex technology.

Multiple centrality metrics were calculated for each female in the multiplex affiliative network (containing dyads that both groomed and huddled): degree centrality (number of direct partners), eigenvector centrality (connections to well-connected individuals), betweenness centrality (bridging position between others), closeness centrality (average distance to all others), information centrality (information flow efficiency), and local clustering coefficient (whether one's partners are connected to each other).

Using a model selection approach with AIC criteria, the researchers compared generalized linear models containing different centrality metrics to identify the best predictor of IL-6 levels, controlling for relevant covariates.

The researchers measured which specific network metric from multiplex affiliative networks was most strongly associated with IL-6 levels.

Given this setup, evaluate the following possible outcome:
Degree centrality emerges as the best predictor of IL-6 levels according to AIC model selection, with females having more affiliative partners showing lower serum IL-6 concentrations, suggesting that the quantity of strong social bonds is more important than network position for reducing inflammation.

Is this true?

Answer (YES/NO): NO